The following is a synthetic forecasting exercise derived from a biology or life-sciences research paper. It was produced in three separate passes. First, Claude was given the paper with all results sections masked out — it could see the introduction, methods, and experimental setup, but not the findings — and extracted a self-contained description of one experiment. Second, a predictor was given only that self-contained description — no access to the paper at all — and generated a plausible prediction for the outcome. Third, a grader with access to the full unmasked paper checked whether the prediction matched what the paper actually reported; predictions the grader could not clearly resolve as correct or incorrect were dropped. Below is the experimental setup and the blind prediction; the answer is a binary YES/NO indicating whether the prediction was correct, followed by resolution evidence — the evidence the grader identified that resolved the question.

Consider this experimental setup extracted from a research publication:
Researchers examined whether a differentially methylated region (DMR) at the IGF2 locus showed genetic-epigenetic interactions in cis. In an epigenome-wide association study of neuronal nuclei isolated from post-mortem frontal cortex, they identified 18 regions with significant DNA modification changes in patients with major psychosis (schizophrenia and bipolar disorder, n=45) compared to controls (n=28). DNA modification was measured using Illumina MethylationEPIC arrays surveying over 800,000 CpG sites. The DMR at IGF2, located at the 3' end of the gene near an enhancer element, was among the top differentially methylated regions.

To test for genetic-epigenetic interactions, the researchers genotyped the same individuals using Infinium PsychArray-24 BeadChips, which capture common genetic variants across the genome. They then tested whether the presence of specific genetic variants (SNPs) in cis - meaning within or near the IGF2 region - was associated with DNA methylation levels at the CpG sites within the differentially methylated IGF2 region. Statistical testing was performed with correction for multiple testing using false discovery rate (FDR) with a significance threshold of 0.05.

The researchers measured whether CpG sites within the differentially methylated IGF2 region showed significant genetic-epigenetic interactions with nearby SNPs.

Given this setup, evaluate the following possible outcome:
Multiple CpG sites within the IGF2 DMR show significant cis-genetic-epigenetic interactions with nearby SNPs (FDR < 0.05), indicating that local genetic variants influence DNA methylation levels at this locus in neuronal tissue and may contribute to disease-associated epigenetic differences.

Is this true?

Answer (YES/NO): NO